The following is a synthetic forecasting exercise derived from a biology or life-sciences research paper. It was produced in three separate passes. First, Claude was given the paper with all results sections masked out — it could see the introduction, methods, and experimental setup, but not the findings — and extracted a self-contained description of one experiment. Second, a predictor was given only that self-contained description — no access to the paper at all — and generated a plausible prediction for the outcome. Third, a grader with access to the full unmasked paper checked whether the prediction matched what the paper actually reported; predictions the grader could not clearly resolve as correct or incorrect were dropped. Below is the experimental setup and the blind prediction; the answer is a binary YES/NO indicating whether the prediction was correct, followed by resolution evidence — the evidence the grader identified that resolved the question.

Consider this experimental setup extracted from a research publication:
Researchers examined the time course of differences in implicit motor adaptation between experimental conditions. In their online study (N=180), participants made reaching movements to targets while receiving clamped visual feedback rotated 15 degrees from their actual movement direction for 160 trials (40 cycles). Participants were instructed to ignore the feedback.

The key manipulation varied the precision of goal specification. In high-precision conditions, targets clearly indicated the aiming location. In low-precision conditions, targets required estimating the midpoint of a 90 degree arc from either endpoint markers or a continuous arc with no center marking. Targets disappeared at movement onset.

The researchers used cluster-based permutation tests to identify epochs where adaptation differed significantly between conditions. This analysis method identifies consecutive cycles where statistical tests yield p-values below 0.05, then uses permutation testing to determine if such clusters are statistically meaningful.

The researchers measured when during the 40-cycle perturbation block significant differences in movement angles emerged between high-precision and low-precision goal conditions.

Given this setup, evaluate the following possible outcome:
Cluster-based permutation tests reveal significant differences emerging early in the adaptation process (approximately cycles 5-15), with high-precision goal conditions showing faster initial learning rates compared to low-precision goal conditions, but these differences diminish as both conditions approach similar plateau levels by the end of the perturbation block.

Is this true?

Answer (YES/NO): NO